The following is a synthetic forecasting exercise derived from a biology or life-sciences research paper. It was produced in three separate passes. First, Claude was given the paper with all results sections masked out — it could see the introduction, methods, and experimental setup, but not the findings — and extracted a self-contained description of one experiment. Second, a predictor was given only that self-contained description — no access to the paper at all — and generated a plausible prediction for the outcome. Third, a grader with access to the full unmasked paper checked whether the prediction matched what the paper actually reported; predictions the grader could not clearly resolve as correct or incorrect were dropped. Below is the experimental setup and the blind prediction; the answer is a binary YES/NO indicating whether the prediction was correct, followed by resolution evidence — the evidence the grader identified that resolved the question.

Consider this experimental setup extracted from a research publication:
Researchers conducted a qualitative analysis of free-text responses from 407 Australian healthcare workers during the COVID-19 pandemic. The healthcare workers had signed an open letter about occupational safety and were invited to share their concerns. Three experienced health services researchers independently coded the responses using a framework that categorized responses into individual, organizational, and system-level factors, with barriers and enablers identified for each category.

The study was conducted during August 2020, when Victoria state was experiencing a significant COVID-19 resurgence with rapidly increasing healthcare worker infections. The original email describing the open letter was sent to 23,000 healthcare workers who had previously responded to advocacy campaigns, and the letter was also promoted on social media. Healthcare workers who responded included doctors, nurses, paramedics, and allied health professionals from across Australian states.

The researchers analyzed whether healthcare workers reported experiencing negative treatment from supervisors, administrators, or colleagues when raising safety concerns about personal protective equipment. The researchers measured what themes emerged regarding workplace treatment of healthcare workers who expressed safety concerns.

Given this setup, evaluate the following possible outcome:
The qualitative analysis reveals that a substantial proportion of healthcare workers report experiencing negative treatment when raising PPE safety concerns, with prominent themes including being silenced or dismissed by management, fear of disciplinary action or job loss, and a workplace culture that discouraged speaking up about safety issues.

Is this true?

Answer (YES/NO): YES